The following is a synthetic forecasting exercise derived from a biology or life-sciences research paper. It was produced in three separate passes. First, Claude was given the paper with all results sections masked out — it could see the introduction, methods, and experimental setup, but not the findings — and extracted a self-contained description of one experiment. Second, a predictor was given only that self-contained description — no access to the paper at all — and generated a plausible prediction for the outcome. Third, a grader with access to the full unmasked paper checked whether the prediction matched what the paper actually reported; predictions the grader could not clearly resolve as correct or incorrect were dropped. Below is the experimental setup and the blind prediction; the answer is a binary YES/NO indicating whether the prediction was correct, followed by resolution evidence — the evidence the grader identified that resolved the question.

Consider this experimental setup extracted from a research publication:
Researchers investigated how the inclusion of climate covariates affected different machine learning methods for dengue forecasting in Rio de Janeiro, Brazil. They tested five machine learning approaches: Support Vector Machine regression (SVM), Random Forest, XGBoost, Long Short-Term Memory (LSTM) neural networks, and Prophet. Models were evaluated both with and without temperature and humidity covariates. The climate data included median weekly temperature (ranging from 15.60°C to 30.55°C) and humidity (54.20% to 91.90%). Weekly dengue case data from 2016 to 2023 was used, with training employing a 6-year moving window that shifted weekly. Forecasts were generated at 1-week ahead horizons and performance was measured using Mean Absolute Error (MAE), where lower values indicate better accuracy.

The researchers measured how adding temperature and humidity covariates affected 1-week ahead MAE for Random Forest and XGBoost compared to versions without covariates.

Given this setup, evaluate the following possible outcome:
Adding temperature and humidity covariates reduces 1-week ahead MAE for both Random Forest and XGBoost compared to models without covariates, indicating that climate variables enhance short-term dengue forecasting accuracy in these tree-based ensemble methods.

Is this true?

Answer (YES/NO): NO